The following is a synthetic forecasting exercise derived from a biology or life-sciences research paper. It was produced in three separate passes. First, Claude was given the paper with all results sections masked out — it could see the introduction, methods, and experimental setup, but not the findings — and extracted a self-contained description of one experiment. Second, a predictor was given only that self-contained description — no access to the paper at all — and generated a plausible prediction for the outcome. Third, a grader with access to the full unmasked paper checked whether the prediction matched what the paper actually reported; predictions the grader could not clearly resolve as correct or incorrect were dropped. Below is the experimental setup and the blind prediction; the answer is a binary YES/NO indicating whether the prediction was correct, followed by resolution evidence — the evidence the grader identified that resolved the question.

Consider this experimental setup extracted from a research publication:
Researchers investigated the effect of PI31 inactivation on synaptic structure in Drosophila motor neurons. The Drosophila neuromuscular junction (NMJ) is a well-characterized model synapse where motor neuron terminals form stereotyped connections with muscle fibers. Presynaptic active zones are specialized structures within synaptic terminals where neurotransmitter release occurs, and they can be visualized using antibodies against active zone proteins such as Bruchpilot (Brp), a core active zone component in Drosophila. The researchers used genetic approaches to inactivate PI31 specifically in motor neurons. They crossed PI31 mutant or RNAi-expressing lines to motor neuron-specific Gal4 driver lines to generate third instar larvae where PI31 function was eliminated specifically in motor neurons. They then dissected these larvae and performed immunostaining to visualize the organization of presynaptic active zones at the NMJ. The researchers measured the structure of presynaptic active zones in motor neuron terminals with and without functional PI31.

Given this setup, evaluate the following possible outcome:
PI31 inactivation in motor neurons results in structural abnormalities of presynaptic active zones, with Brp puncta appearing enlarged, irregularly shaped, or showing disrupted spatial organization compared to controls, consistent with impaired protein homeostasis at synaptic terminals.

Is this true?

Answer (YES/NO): NO